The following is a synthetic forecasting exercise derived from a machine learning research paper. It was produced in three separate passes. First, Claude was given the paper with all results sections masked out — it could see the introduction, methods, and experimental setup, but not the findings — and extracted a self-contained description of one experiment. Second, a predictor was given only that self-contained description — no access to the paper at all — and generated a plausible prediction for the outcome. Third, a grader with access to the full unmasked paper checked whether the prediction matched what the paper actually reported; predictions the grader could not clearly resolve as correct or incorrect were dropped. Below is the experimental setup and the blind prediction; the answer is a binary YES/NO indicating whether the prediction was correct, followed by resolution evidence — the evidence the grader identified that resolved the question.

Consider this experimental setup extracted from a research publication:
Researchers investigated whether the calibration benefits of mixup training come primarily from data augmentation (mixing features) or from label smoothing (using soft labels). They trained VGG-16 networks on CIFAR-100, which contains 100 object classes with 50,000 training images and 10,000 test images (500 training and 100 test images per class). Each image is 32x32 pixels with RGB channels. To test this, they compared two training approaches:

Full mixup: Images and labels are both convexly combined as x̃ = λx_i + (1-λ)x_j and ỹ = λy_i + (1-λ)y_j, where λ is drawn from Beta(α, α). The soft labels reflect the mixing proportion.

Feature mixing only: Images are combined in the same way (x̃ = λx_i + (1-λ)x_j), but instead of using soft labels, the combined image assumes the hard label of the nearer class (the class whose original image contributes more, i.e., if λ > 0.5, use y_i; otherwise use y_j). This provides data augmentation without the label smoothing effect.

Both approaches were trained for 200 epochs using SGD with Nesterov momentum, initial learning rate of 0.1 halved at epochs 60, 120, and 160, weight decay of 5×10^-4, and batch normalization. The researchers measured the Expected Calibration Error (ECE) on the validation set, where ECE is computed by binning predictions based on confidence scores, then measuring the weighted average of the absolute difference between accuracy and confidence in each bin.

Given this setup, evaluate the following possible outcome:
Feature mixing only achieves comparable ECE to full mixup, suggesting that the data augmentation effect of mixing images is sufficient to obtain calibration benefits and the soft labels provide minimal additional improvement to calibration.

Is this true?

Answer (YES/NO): NO